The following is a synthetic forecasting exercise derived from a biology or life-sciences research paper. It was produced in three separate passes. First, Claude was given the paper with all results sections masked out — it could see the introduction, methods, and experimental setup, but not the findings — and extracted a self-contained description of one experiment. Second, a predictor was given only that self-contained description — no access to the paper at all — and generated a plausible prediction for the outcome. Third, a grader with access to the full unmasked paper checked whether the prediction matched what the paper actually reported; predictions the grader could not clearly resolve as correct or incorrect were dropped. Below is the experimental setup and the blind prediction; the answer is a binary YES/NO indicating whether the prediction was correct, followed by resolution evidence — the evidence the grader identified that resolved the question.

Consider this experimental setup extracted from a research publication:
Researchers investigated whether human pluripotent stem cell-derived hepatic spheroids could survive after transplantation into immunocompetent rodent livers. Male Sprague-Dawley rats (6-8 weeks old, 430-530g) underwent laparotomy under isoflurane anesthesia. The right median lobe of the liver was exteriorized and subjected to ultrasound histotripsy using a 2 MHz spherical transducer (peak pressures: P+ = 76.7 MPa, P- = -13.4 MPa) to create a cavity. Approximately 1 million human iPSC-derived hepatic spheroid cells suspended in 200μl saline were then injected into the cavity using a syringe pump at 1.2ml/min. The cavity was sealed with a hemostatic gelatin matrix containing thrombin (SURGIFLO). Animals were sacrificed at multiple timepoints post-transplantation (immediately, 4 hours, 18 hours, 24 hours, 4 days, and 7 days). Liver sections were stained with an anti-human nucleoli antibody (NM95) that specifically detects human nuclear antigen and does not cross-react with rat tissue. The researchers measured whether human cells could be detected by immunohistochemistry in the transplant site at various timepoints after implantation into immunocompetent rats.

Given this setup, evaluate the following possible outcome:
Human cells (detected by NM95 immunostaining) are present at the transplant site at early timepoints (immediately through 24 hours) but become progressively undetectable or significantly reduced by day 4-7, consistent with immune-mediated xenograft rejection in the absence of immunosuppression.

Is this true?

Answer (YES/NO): NO